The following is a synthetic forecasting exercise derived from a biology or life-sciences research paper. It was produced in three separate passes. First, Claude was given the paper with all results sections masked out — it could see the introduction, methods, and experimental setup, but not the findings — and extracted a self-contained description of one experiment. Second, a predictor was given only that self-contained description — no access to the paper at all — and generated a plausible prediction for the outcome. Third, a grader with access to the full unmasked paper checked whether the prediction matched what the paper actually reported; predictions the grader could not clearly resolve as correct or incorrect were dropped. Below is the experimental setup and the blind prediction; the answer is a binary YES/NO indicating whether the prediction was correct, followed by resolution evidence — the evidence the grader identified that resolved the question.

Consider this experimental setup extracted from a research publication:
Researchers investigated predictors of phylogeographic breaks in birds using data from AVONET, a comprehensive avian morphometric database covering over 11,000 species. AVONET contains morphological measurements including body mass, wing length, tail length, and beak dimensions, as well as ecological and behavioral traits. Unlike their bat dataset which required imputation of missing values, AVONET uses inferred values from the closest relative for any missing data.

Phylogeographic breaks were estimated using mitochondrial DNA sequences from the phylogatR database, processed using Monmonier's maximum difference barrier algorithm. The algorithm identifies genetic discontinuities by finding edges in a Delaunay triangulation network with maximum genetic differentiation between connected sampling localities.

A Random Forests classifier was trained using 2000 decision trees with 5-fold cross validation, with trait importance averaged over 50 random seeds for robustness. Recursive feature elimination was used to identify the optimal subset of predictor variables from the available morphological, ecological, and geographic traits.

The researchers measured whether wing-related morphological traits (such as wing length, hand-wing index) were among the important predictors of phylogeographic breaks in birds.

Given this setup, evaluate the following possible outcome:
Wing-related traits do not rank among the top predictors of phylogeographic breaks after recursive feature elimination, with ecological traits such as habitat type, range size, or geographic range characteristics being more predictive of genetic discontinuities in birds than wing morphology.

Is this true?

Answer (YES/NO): NO